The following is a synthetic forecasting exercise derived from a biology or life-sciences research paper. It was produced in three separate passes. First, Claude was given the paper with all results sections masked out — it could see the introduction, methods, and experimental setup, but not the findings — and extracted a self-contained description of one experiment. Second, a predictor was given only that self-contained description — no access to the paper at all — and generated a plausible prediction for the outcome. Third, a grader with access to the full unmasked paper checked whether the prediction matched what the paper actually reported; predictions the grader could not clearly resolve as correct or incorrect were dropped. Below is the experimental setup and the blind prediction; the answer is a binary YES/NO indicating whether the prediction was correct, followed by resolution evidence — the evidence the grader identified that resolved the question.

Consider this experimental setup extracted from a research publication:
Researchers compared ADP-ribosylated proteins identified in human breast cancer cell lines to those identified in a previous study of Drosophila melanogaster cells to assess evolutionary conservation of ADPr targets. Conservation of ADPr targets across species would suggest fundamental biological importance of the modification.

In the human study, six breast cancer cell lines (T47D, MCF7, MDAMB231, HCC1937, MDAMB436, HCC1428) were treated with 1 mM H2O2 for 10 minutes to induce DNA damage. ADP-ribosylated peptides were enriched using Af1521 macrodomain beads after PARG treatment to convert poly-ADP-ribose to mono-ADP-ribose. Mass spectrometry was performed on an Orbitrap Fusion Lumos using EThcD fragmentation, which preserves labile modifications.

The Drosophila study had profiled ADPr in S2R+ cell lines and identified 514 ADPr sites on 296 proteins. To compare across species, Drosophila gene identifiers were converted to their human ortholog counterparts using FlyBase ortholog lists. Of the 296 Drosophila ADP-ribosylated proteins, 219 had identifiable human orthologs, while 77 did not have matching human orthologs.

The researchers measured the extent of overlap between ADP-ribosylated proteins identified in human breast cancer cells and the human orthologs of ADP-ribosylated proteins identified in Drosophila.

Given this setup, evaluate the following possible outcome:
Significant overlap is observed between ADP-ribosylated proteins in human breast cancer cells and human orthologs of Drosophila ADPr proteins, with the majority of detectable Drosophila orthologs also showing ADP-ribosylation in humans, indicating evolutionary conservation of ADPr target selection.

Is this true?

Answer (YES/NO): NO